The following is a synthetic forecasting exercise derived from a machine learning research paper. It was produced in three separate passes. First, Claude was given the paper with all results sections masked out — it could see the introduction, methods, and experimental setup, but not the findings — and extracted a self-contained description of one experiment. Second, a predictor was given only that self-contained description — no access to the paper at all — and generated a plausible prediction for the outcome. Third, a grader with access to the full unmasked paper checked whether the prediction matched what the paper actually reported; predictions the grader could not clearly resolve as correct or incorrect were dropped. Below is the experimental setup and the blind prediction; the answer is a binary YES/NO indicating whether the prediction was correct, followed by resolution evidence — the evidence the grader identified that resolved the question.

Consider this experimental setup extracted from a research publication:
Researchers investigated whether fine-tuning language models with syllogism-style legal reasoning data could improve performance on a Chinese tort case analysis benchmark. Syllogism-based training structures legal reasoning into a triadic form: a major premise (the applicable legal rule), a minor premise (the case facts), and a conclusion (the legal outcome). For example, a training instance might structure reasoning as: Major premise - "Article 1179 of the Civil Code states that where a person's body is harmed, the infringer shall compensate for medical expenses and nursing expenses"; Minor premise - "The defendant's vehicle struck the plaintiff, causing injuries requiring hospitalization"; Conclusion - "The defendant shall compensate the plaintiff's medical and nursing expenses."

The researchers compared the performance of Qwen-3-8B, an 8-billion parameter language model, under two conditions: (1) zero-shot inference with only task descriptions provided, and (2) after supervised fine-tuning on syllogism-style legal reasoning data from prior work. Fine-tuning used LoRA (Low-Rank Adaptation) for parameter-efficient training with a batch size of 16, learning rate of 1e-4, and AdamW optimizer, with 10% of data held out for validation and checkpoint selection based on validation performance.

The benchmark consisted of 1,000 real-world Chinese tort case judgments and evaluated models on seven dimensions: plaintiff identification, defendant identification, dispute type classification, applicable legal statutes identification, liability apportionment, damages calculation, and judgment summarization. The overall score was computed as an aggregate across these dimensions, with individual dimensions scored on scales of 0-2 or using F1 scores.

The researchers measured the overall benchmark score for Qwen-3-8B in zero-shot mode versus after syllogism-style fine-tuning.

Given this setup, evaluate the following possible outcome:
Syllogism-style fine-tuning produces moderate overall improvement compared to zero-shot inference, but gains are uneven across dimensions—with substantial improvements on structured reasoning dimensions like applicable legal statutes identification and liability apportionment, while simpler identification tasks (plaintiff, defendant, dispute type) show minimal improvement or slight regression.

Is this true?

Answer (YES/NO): NO